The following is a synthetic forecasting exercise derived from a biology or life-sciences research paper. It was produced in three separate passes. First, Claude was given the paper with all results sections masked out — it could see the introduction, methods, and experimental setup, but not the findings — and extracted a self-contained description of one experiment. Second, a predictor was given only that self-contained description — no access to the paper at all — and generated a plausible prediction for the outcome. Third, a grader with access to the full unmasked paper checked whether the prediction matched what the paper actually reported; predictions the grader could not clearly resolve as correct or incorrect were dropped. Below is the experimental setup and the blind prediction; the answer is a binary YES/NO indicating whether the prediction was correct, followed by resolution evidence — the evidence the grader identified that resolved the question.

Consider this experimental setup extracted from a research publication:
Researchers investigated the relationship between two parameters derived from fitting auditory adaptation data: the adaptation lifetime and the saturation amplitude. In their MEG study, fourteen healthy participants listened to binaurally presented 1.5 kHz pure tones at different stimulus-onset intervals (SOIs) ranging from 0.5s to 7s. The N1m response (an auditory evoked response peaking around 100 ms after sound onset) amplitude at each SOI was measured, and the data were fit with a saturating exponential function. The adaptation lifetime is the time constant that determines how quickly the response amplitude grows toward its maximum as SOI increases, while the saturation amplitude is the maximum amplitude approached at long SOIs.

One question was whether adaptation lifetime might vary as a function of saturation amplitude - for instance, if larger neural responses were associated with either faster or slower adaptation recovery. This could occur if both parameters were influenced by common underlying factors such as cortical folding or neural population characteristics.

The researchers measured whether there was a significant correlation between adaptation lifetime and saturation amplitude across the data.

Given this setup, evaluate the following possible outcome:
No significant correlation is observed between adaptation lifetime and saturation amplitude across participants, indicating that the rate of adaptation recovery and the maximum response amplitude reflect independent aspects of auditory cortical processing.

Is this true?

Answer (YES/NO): YES